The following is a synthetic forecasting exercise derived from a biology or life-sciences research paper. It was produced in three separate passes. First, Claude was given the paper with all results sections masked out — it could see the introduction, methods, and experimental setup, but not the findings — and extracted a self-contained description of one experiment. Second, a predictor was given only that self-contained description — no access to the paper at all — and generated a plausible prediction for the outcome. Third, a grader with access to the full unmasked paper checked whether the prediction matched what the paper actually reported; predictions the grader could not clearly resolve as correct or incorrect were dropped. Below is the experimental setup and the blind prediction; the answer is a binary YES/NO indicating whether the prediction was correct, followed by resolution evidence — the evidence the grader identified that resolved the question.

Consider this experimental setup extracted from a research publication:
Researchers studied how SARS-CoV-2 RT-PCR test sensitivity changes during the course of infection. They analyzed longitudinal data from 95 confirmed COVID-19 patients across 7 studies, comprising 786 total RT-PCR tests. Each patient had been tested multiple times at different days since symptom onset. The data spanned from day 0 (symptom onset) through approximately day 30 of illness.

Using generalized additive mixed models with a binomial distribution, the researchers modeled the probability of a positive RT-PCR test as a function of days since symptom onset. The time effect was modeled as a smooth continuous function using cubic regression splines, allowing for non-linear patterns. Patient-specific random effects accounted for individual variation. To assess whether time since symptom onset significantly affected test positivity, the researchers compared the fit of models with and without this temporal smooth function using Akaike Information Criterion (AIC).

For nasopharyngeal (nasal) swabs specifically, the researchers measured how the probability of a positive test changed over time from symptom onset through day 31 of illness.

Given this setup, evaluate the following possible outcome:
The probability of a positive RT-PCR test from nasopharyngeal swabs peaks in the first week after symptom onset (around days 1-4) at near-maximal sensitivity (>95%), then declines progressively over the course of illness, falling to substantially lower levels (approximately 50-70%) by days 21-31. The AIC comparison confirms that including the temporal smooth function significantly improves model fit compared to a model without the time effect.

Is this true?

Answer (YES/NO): NO